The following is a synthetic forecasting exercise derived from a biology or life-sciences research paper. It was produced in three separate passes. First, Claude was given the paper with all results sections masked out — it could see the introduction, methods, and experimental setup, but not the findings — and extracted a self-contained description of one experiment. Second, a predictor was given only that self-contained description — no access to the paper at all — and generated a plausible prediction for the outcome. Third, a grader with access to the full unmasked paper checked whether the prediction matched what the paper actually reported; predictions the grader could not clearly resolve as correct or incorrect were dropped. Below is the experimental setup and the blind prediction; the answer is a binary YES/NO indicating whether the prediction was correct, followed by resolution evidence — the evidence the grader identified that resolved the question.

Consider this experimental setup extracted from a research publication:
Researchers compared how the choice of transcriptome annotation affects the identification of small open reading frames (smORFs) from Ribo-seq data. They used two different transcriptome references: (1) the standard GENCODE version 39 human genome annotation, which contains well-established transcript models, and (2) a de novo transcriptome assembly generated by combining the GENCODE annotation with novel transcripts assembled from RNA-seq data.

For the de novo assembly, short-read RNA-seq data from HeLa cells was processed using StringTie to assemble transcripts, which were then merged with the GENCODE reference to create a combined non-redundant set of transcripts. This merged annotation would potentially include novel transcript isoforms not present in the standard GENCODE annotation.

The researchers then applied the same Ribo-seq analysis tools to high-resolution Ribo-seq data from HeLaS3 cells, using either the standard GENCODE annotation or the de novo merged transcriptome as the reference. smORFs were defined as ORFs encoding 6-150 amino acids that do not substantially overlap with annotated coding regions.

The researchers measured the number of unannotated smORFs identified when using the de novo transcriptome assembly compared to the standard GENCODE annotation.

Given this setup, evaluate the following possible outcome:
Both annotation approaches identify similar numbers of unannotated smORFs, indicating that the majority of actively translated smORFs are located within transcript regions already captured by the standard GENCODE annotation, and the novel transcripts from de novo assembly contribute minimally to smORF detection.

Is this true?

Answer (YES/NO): YES